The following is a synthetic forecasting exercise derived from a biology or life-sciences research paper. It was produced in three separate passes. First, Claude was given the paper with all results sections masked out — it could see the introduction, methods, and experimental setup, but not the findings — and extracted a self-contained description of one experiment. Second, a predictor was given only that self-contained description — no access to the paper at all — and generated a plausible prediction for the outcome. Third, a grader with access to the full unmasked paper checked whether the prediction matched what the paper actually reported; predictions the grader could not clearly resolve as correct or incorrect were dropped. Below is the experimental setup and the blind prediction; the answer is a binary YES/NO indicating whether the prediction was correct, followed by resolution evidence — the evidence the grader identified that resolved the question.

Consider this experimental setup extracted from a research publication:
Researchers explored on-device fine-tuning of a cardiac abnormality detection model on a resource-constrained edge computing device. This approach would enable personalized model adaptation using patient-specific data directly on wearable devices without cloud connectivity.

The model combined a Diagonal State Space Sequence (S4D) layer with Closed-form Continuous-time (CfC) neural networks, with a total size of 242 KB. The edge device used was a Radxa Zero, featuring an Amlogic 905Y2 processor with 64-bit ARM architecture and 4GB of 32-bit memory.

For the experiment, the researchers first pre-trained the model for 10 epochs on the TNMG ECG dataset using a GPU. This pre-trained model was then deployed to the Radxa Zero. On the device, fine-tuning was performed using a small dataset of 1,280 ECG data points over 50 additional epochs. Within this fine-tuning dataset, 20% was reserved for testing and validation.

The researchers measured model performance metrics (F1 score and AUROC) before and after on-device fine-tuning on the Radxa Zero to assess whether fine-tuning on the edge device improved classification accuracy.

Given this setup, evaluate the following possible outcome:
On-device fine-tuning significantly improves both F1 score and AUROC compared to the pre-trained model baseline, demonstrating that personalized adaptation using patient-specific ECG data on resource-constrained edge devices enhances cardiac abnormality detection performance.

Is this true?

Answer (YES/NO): YES